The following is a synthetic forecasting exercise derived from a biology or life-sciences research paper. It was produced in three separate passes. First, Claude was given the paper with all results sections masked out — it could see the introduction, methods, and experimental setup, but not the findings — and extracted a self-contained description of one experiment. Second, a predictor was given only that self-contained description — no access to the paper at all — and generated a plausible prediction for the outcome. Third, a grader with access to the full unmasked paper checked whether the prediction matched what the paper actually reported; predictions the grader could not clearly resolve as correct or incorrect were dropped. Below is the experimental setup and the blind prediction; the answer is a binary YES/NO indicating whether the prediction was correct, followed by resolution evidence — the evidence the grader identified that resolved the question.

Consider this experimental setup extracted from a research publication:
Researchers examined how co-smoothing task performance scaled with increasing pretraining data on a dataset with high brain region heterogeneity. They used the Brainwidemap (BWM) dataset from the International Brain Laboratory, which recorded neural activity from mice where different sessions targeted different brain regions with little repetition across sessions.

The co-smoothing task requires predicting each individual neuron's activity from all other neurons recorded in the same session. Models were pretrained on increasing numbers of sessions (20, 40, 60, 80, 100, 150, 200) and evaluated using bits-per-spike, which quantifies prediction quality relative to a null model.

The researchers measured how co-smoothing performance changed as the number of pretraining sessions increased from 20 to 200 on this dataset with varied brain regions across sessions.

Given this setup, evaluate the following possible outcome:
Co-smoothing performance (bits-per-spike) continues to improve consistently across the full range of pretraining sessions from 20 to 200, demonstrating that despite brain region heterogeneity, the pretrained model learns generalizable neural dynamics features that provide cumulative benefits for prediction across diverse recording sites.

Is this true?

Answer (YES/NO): NO